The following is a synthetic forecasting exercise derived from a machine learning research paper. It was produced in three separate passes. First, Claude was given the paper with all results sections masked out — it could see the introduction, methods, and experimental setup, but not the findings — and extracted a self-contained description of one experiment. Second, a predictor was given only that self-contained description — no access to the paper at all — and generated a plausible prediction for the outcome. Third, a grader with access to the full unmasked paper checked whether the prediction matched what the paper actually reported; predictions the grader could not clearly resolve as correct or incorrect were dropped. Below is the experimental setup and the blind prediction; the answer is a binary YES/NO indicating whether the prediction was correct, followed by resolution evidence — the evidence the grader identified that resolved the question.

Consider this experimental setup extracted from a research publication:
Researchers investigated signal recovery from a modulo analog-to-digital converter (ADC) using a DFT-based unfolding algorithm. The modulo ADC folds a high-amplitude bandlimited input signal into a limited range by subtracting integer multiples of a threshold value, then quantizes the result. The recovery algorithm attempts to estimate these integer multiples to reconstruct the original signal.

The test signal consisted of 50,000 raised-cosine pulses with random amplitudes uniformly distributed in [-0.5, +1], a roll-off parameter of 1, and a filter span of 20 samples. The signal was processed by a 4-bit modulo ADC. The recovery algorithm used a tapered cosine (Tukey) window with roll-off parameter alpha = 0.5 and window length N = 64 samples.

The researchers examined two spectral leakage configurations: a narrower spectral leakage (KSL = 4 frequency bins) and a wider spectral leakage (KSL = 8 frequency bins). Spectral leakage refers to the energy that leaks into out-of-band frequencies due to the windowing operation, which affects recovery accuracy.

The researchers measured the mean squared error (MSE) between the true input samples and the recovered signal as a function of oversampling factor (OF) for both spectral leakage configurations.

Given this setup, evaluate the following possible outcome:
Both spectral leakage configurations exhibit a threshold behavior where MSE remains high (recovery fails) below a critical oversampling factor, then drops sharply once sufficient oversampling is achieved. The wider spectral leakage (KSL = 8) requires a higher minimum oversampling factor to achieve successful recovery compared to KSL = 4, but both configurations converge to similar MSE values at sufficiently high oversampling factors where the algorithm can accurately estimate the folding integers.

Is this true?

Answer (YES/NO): NO